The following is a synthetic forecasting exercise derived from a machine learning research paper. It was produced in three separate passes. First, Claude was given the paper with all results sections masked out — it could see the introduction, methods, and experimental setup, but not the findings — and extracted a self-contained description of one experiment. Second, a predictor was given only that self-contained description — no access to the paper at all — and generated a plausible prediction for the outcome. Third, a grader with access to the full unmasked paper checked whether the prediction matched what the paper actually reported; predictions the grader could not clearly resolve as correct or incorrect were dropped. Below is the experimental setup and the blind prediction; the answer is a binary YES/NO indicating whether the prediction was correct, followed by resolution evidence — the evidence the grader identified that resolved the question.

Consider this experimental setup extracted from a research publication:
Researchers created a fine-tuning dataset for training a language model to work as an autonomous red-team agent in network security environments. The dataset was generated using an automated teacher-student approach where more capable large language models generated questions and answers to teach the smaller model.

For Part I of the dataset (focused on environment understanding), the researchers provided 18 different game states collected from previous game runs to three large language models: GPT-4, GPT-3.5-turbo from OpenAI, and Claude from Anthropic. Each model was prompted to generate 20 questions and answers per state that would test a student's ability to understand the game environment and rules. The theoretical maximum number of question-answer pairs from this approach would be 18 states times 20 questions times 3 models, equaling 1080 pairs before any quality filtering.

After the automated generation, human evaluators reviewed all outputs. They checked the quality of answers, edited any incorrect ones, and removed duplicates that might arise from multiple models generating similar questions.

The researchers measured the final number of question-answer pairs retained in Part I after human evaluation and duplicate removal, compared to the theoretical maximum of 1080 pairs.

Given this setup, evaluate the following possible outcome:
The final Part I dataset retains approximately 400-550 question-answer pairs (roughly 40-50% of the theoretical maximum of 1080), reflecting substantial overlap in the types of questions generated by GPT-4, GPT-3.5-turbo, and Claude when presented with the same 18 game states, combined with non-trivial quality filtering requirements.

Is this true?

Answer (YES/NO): NO